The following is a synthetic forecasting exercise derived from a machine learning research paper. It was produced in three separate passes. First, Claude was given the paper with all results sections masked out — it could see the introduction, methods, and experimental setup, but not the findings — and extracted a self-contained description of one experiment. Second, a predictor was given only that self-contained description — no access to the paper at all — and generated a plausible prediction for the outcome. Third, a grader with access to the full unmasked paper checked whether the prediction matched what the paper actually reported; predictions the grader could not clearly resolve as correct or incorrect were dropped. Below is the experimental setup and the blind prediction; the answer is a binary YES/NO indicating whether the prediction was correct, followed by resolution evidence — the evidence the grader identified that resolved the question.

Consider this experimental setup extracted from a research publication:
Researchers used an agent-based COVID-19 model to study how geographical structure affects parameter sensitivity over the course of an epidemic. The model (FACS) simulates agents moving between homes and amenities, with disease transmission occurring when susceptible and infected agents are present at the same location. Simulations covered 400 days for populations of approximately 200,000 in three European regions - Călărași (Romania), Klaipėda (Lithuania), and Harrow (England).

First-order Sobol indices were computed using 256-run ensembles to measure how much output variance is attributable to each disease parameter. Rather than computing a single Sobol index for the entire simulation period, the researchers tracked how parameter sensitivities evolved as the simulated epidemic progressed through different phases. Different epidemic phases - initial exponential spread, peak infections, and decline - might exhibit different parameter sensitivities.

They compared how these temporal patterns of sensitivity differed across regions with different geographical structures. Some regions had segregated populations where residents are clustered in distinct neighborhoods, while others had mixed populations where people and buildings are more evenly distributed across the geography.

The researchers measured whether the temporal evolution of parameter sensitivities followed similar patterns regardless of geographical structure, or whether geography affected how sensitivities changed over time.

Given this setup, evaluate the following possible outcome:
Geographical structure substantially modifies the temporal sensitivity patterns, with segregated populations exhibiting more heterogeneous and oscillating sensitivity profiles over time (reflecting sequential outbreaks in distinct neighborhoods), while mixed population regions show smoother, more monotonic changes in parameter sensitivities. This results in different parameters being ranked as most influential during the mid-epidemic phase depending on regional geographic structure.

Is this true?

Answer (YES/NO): NO